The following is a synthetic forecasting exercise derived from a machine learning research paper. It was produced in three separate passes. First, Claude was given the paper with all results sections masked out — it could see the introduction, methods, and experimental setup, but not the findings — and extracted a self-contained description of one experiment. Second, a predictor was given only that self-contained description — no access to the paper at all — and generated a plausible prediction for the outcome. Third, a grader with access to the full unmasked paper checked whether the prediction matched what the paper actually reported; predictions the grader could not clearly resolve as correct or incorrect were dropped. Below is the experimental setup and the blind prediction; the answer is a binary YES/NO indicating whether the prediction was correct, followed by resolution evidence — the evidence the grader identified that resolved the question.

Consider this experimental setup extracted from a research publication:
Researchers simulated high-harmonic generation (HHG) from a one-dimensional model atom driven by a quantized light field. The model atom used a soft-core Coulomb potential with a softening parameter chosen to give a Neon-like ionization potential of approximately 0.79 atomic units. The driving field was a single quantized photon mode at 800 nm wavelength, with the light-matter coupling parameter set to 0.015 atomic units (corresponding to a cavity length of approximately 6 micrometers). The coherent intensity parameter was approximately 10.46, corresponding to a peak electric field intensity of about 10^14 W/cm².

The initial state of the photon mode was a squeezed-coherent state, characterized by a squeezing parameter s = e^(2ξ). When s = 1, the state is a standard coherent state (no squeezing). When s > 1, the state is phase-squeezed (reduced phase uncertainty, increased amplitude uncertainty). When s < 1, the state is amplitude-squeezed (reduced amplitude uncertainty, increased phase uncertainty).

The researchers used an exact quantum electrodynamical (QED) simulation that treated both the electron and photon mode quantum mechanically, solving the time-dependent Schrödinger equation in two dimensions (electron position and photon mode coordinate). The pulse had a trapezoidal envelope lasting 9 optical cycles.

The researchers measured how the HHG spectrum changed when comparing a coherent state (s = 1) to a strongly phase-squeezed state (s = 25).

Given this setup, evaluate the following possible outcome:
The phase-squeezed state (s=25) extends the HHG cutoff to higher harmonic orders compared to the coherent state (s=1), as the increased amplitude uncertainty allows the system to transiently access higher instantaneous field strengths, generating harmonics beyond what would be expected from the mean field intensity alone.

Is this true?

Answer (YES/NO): NO